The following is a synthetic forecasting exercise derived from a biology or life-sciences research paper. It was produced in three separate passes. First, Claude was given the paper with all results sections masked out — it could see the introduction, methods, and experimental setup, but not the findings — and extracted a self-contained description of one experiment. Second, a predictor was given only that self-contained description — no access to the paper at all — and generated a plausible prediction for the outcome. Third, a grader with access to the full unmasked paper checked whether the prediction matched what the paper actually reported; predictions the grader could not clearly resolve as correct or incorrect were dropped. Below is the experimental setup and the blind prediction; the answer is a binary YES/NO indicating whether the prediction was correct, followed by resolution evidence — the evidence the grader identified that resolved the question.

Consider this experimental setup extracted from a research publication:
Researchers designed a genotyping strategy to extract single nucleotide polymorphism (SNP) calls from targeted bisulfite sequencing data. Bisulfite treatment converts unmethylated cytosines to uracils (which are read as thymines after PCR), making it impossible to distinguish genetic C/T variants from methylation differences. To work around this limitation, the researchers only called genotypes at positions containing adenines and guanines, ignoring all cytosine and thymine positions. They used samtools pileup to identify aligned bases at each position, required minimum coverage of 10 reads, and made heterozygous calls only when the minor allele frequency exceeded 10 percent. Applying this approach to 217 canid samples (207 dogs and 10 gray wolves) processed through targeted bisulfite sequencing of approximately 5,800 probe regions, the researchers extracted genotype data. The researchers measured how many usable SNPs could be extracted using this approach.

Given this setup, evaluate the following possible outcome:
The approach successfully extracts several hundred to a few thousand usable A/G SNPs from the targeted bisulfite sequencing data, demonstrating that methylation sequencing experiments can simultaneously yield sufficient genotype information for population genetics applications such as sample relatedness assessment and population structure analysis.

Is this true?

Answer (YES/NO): YES